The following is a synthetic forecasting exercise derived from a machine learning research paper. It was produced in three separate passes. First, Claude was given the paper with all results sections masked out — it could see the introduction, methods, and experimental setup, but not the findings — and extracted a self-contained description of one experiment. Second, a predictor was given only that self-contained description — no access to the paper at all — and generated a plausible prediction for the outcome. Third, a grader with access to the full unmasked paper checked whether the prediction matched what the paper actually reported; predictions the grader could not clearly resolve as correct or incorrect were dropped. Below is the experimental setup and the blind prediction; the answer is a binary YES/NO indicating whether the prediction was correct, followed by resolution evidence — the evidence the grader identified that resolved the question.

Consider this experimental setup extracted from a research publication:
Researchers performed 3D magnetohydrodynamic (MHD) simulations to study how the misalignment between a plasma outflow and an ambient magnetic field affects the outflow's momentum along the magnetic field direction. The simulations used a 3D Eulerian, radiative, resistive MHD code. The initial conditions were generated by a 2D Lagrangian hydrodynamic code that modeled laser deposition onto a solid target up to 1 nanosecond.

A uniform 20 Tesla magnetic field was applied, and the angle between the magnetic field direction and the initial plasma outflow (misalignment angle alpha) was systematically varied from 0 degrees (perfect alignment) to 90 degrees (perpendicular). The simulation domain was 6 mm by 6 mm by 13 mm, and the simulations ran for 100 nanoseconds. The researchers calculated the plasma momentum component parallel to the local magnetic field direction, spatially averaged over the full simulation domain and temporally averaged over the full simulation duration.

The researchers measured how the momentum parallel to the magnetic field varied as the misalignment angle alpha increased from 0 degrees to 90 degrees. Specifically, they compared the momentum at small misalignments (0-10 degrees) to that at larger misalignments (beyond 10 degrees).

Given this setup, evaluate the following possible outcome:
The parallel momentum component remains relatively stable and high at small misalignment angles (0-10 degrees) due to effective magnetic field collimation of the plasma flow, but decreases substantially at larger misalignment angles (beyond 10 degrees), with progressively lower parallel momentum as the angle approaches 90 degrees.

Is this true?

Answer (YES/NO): YES